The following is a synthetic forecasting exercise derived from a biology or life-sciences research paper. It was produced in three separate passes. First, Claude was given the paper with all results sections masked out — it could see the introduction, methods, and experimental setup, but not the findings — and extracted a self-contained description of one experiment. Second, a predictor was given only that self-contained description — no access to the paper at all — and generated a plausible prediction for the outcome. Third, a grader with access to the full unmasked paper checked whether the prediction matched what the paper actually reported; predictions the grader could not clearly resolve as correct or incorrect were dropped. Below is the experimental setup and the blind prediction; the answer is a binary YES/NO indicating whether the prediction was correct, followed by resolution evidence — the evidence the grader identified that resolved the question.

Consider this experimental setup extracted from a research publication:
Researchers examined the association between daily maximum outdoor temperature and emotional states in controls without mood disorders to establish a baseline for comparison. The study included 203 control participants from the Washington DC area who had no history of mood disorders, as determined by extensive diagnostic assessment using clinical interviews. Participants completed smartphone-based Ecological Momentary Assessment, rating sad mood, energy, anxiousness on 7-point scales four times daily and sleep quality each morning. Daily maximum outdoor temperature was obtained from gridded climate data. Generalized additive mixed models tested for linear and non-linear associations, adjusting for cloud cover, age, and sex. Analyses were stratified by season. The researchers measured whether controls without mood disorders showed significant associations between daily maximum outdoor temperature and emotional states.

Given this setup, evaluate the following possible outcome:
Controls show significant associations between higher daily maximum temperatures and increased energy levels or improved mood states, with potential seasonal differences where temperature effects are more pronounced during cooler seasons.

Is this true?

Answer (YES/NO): NO